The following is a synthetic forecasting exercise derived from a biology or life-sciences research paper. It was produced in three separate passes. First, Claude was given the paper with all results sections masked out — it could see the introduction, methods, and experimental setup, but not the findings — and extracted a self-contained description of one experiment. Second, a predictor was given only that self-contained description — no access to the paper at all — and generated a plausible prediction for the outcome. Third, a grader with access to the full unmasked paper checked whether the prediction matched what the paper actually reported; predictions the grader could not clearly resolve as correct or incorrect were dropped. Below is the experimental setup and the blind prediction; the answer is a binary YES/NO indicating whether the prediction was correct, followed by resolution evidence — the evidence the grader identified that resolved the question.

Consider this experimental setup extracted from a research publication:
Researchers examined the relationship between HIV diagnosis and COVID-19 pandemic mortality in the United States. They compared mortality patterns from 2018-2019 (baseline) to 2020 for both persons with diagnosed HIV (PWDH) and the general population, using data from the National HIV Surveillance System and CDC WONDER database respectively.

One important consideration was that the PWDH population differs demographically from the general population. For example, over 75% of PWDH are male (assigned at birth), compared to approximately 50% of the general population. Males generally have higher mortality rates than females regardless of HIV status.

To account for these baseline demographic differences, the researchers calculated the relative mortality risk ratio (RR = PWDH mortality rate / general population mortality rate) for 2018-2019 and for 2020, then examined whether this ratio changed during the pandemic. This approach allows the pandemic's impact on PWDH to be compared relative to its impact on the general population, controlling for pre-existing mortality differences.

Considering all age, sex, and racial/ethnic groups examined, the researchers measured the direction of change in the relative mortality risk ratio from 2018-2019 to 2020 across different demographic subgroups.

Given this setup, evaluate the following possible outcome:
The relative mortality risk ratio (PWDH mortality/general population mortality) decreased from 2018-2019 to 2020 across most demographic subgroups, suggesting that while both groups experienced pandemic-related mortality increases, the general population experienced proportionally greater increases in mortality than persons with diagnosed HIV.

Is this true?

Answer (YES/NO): YES